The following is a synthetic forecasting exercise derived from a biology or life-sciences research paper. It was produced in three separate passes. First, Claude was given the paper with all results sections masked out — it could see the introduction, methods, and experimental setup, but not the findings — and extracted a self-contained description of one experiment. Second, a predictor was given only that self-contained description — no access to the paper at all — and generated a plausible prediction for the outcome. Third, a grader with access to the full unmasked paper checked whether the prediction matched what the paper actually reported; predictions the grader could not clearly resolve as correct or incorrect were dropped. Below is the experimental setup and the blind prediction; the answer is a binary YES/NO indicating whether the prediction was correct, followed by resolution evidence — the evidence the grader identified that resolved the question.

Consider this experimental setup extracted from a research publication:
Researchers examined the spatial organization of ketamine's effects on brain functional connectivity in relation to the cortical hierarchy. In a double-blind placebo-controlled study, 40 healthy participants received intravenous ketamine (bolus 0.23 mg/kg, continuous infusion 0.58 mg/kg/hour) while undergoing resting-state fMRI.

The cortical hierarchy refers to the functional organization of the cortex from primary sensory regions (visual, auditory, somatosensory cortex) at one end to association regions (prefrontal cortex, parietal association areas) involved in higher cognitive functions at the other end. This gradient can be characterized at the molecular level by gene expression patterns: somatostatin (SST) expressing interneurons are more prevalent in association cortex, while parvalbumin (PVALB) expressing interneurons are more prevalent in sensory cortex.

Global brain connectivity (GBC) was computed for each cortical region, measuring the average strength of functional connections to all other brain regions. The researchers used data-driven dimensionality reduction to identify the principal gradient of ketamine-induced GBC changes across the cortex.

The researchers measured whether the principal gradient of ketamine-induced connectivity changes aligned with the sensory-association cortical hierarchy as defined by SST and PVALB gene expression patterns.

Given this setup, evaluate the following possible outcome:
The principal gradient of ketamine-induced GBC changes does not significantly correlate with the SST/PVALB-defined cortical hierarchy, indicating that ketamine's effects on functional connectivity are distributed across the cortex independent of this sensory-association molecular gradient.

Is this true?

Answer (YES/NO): NO